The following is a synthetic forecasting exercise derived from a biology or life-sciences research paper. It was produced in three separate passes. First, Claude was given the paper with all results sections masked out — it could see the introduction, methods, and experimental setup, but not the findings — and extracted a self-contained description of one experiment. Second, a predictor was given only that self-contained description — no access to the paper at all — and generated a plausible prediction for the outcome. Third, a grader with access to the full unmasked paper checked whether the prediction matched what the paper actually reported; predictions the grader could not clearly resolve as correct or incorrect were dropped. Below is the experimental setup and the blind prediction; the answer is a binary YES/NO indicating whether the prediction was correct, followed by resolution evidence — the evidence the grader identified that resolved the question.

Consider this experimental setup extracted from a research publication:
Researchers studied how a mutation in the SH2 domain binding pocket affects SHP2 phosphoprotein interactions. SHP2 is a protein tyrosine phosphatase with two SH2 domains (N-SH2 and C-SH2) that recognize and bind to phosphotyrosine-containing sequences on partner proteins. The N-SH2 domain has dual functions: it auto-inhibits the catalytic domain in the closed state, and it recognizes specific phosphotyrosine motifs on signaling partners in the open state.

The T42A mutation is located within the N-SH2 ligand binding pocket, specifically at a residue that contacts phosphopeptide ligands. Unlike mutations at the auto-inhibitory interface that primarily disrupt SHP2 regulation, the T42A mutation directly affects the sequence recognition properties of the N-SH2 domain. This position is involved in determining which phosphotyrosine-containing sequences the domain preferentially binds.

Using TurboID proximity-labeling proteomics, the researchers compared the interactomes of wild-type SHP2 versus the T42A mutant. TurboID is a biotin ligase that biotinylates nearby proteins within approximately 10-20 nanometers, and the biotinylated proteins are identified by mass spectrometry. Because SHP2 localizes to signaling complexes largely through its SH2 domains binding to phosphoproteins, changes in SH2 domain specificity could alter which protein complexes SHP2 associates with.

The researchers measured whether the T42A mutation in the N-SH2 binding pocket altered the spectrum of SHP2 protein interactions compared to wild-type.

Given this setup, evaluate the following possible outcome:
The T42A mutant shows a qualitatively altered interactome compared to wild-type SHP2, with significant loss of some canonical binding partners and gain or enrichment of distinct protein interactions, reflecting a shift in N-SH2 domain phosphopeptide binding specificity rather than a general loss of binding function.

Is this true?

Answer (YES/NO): NO